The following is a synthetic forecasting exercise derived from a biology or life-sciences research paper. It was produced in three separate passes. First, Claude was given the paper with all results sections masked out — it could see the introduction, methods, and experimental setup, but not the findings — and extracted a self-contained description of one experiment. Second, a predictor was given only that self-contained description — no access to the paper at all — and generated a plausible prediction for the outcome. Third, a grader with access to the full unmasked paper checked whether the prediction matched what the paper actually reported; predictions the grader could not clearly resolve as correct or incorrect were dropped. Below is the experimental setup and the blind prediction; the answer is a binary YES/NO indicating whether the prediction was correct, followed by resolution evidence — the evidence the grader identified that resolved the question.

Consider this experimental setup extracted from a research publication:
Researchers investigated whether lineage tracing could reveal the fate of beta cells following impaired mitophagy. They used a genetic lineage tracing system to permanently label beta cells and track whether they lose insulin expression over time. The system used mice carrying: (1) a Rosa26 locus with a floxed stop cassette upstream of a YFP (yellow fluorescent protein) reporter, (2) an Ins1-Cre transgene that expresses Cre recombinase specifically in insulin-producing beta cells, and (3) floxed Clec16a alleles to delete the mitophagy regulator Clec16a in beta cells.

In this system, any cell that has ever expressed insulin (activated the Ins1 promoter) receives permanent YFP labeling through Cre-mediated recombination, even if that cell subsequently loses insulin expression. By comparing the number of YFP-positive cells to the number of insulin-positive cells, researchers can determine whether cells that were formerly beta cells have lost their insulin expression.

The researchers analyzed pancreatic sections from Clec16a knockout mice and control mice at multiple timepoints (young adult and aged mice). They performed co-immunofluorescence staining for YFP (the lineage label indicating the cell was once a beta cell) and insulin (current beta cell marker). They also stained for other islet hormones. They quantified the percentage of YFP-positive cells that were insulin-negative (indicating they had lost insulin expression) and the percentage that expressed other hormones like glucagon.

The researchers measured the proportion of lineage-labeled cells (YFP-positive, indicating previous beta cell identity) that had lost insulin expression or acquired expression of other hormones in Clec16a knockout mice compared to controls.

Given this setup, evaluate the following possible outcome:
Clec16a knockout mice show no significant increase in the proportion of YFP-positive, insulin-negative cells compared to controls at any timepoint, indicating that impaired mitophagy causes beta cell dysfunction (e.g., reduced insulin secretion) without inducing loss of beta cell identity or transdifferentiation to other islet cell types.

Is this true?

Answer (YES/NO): NO